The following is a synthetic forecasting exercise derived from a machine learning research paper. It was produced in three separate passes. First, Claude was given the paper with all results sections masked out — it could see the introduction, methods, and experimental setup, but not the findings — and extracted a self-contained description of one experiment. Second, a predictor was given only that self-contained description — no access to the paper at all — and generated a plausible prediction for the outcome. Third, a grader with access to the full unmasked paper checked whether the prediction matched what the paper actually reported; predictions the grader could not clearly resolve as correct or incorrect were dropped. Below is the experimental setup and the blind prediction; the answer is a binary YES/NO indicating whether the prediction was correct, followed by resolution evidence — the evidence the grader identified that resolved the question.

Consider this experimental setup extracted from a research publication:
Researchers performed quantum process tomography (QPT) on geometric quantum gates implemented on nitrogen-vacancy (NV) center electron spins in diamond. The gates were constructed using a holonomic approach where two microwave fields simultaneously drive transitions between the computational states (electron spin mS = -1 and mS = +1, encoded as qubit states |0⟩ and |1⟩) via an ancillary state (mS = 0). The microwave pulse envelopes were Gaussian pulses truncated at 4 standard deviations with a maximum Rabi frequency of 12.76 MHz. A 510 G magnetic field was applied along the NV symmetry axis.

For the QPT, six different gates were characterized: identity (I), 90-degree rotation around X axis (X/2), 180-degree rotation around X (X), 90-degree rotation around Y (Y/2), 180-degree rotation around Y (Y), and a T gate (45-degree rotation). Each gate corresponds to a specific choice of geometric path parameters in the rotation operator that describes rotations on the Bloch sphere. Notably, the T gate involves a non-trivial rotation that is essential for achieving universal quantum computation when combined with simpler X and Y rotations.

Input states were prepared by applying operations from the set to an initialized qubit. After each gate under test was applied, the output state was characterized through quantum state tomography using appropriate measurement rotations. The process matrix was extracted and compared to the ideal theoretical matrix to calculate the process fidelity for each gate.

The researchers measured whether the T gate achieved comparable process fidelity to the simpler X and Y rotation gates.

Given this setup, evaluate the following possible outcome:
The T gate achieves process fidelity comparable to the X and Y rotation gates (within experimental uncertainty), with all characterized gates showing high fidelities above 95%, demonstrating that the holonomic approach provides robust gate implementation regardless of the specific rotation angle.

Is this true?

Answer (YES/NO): YES